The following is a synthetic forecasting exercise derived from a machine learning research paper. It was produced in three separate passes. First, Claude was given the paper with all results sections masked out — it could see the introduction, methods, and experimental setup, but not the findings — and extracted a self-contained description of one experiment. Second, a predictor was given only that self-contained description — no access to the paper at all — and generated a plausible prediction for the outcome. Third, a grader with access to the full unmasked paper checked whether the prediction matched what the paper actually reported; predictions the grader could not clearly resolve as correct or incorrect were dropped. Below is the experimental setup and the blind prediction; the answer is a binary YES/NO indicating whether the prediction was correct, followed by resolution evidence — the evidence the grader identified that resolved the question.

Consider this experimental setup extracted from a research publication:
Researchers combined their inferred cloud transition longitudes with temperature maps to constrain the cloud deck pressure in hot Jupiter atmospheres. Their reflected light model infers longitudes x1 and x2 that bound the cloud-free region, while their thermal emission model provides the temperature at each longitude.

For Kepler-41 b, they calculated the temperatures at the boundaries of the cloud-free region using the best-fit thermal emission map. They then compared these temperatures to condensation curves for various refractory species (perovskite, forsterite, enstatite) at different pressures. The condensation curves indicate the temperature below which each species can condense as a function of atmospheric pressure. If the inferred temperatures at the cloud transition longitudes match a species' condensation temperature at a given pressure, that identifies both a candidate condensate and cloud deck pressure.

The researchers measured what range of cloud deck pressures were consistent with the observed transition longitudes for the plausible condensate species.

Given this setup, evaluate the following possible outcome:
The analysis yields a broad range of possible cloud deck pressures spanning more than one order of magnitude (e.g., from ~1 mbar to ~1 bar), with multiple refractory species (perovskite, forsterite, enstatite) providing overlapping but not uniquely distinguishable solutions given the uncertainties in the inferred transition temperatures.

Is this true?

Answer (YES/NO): NO